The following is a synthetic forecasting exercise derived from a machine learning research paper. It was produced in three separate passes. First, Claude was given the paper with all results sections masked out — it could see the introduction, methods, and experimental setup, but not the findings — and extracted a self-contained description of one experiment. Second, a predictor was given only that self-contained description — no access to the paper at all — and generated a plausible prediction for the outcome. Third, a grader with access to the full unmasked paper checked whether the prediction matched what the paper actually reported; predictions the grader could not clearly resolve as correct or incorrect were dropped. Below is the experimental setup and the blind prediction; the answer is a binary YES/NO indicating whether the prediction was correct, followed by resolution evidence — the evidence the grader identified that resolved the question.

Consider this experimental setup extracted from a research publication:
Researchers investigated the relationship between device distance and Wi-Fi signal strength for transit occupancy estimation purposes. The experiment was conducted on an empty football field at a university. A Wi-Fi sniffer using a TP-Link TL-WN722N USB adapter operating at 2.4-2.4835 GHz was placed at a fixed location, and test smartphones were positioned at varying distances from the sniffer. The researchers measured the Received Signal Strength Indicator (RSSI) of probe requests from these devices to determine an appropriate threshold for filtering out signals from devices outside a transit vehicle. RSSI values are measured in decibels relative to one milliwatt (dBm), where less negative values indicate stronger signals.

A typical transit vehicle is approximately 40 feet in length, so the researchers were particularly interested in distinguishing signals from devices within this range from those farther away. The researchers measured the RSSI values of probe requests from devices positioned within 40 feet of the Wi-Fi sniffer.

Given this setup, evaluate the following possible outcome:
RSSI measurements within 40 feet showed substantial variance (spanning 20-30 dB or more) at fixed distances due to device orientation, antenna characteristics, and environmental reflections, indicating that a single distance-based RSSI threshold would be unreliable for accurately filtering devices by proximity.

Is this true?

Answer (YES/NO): NO